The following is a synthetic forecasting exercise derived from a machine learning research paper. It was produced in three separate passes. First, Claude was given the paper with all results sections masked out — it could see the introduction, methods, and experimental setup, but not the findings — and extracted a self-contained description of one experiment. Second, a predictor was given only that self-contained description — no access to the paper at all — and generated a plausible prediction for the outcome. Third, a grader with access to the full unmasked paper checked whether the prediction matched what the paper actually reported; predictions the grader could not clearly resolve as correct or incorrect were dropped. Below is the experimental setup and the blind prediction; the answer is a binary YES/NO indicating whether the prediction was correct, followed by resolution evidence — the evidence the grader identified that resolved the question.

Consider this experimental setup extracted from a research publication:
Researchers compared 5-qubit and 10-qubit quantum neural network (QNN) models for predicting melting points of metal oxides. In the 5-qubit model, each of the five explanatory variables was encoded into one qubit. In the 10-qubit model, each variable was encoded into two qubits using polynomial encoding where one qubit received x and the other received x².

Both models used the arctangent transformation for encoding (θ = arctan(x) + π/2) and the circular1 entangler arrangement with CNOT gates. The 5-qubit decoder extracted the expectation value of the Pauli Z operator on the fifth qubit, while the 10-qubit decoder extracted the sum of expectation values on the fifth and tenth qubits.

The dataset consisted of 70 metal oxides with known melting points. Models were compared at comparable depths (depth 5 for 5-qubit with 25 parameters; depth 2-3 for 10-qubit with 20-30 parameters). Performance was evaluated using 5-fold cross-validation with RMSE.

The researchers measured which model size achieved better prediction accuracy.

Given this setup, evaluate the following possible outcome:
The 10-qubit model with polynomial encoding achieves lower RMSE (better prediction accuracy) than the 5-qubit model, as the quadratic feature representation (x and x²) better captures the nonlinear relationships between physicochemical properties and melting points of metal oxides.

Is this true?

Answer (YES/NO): YES